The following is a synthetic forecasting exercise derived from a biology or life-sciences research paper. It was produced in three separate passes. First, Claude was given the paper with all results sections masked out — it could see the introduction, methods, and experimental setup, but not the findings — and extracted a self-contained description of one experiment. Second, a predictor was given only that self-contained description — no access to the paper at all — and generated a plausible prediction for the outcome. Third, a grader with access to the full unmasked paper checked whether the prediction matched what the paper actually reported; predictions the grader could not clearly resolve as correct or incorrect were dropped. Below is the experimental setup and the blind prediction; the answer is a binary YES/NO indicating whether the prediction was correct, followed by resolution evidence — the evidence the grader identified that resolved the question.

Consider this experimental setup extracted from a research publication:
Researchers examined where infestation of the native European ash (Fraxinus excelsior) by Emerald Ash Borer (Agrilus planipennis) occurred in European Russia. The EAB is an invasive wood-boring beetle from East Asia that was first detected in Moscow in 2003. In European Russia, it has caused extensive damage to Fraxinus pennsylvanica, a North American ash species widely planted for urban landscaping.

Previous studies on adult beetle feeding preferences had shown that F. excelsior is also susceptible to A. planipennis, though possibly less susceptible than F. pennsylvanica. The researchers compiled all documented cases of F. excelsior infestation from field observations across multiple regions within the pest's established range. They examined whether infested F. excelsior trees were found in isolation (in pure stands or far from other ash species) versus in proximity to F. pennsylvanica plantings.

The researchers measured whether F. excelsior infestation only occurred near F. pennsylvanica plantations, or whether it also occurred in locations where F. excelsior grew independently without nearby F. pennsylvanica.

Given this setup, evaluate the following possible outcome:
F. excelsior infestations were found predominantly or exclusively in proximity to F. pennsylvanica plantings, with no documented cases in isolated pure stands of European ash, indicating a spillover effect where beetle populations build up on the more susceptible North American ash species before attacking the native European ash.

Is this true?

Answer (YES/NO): YES